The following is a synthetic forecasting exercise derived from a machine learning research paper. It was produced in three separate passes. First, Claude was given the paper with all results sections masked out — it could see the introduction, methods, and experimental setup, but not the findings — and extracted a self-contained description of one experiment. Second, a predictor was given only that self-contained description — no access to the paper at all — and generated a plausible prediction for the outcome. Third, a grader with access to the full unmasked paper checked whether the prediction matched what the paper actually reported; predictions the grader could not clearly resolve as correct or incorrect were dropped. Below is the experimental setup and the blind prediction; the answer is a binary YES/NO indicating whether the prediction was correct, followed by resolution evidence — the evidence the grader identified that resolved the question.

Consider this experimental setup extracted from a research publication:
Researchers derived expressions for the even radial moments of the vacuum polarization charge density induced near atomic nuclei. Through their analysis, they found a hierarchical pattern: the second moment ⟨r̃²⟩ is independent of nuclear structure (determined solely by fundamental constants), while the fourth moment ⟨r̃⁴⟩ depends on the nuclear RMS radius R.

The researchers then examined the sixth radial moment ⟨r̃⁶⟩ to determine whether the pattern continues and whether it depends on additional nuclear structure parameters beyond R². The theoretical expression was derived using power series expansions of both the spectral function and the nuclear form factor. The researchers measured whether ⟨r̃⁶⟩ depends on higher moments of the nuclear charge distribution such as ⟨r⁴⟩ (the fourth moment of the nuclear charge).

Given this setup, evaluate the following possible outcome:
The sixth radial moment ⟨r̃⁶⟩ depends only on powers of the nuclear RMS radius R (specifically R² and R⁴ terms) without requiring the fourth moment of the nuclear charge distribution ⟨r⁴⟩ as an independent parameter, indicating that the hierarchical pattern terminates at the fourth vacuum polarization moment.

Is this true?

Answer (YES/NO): NO